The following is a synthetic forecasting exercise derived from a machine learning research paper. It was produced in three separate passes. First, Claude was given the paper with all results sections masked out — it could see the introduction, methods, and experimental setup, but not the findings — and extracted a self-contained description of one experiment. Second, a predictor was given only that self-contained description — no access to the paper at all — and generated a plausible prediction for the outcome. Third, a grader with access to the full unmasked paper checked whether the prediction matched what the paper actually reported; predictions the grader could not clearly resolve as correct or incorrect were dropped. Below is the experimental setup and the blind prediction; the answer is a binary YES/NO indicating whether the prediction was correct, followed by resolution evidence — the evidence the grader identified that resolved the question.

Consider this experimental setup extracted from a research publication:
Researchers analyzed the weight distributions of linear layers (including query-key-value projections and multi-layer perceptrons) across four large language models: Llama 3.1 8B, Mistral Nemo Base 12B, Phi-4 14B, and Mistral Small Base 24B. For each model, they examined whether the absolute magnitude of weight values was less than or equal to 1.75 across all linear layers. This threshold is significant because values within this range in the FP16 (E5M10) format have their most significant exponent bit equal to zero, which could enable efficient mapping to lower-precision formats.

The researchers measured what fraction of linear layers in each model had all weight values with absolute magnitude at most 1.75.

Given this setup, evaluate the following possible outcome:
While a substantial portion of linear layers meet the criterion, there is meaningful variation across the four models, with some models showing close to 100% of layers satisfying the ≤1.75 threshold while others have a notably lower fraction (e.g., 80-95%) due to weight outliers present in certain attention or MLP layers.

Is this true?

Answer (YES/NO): YES